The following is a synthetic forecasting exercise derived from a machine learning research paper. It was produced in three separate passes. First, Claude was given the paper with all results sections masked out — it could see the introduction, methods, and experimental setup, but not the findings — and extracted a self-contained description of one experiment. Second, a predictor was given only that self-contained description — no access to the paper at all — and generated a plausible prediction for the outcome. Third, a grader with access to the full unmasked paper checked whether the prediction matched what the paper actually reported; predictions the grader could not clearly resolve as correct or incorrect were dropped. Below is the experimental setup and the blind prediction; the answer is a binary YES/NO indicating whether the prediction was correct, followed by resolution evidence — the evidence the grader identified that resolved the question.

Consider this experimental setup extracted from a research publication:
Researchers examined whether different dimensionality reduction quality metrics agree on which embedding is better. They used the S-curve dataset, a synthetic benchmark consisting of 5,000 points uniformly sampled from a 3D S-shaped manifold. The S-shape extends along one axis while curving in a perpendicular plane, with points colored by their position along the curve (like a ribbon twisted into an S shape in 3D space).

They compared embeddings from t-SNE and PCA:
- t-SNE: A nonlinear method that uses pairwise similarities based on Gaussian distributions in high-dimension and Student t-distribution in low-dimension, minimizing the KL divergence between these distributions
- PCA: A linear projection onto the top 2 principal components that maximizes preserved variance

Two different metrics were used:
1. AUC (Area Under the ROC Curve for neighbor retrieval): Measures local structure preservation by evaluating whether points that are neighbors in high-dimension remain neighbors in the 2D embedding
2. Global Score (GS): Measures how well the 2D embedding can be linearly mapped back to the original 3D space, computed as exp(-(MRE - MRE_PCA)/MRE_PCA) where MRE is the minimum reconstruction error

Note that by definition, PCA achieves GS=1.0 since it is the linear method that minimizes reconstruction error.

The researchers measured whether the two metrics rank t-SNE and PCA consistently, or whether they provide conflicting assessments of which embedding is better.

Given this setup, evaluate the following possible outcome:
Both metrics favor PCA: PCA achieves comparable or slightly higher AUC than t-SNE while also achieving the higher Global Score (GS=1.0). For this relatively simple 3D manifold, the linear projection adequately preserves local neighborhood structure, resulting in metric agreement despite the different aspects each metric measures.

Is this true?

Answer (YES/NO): NO